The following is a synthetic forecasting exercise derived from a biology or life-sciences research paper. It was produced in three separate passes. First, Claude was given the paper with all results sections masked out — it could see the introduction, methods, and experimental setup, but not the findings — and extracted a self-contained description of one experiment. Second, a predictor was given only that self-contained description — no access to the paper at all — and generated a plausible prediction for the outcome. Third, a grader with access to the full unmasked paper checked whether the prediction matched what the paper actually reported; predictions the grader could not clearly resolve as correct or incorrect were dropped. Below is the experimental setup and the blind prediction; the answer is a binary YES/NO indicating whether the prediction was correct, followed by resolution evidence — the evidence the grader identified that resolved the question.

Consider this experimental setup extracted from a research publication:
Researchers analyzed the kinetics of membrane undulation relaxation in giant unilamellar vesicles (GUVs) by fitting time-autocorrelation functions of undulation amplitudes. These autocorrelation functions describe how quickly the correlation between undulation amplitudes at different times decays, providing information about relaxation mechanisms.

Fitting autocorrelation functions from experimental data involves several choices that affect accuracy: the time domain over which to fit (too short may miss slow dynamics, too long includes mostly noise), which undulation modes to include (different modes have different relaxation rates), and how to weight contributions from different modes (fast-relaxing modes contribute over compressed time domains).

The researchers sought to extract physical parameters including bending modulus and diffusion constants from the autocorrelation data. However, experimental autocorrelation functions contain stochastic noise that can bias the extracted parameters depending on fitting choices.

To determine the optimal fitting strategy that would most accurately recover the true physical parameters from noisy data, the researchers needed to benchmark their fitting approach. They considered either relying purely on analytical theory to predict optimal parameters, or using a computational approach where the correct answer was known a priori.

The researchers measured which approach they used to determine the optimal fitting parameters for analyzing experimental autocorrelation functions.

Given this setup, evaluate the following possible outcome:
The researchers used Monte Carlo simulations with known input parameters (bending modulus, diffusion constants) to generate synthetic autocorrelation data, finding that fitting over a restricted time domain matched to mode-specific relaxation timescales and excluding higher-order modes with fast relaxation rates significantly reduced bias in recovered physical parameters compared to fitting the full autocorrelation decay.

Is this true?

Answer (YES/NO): NO